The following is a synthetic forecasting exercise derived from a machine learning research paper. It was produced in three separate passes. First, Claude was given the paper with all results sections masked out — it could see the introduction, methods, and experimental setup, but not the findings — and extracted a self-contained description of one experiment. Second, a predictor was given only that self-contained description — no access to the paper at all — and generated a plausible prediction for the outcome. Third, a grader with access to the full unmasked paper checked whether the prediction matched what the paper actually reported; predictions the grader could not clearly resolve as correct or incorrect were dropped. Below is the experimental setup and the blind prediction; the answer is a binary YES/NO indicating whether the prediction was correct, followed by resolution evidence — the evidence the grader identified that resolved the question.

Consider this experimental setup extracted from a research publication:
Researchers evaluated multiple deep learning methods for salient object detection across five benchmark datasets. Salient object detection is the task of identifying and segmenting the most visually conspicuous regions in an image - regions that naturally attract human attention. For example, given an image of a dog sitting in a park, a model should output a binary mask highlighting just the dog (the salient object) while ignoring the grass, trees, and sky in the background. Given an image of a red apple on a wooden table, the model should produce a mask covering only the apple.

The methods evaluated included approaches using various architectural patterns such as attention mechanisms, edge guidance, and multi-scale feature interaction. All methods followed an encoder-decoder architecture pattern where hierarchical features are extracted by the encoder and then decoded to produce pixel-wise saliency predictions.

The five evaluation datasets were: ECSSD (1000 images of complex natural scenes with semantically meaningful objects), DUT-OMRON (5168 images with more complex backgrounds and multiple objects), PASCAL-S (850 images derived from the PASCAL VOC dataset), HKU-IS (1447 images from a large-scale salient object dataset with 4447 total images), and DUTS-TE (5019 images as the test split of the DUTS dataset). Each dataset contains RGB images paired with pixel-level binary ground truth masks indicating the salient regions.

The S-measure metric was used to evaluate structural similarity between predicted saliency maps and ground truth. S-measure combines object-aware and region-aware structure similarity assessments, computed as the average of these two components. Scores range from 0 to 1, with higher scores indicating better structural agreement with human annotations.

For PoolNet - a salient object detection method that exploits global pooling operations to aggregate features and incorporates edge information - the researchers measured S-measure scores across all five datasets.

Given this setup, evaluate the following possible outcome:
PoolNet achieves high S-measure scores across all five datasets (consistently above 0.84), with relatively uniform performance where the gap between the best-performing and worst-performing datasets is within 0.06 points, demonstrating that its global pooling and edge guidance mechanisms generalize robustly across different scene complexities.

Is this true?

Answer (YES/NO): NO